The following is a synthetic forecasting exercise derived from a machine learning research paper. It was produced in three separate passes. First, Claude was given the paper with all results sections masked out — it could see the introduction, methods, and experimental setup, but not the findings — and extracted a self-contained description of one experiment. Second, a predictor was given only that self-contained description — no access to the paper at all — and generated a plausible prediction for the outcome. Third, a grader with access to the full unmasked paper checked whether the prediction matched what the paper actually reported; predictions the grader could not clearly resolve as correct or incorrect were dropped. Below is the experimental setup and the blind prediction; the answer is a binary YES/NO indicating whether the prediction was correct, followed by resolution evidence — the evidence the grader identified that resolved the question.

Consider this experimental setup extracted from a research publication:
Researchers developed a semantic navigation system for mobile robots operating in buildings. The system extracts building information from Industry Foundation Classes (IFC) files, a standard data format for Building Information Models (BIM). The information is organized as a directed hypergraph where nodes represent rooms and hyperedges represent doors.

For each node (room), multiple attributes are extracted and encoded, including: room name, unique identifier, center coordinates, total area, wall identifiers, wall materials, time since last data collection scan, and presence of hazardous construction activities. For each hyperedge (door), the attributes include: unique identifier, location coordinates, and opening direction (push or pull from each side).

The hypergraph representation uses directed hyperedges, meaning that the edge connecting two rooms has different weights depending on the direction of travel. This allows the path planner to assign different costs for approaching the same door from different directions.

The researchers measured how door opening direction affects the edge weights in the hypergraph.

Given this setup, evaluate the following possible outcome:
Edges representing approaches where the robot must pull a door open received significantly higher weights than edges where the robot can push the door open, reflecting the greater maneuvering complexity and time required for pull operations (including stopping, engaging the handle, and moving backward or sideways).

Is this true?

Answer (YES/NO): YES